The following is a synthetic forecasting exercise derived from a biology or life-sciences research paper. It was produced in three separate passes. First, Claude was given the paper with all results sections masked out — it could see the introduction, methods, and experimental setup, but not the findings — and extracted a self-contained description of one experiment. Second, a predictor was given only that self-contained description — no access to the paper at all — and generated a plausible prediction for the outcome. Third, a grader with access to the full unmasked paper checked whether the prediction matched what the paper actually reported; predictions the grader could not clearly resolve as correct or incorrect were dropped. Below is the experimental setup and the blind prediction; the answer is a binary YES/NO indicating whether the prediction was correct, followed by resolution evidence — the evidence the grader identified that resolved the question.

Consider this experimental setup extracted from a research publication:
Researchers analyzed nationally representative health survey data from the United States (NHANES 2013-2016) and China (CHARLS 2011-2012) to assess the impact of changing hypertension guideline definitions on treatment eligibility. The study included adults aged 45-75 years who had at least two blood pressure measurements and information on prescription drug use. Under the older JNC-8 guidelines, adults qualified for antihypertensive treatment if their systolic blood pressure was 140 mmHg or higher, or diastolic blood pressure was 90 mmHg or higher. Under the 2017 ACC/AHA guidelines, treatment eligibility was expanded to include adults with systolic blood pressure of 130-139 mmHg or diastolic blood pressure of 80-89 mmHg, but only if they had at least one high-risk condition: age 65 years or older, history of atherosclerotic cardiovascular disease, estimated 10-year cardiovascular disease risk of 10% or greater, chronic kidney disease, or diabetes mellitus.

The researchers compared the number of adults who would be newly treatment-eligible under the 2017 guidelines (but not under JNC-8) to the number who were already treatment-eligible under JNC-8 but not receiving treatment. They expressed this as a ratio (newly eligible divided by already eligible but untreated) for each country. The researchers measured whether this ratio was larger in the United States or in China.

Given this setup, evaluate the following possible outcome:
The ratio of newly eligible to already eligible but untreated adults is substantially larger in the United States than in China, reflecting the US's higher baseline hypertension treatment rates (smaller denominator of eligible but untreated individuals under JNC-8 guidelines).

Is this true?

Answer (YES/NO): YES